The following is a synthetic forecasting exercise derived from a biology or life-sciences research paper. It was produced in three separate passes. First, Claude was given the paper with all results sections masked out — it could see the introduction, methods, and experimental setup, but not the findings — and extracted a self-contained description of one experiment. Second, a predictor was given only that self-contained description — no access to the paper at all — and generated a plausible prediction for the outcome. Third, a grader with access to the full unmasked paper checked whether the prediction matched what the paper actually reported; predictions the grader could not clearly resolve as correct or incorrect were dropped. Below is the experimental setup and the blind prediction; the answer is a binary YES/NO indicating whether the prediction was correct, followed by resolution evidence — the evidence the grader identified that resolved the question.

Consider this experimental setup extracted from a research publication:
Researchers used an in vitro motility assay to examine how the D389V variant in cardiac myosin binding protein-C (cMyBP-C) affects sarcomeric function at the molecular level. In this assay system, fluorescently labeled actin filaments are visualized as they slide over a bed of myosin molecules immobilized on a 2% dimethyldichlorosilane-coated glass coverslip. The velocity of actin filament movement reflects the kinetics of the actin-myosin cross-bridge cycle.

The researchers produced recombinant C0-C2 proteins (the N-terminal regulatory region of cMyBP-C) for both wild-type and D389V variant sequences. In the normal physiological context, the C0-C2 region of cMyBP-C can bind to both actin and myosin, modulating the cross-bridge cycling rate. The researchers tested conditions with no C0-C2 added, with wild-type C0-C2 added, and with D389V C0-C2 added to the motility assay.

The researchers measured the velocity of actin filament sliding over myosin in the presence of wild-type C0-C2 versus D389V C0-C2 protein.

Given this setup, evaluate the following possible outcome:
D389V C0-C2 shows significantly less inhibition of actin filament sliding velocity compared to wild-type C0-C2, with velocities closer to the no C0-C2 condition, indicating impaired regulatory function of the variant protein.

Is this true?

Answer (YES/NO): YES